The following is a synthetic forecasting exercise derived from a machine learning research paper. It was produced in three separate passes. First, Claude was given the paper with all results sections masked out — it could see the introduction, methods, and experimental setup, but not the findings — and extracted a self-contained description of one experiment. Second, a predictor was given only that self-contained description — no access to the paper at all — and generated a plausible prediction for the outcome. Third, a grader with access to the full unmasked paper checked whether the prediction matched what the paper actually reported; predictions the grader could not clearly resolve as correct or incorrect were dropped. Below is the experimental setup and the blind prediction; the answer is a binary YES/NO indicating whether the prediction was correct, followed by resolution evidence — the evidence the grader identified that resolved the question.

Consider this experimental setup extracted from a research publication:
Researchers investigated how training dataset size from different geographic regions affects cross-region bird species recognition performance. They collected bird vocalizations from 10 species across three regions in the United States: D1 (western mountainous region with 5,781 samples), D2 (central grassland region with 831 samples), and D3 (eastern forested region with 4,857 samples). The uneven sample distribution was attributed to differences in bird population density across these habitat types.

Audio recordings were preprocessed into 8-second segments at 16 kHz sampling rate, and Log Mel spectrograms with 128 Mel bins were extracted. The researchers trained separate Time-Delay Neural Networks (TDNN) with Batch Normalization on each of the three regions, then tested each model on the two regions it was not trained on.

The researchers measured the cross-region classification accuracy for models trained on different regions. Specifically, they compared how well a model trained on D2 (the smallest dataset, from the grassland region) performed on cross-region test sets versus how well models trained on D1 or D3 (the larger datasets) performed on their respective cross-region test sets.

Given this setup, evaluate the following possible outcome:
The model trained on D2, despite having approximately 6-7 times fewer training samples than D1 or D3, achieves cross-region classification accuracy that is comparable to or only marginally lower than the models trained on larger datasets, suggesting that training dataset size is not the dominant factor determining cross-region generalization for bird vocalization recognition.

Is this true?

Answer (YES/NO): NO